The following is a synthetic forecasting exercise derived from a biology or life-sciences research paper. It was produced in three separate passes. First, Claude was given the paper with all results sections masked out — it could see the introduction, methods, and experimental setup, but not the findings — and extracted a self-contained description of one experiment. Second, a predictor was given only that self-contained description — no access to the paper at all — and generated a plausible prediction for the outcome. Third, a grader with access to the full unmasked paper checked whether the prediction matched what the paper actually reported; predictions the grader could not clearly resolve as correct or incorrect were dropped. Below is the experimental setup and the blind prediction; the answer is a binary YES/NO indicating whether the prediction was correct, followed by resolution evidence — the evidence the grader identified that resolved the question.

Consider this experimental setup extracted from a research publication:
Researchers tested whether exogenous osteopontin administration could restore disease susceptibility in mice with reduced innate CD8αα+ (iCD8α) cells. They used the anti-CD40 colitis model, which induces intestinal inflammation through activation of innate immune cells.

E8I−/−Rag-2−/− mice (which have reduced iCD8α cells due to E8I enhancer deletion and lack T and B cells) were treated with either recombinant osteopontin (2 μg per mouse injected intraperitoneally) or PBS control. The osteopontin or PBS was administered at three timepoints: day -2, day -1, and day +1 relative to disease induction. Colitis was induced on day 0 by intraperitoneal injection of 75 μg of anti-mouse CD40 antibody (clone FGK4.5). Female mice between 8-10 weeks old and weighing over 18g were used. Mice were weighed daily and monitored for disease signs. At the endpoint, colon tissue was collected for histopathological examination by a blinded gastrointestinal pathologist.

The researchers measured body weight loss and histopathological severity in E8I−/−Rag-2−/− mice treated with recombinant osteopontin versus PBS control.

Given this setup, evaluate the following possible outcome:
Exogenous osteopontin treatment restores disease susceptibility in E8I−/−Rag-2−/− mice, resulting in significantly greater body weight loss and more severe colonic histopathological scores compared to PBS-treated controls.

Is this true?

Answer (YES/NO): NO